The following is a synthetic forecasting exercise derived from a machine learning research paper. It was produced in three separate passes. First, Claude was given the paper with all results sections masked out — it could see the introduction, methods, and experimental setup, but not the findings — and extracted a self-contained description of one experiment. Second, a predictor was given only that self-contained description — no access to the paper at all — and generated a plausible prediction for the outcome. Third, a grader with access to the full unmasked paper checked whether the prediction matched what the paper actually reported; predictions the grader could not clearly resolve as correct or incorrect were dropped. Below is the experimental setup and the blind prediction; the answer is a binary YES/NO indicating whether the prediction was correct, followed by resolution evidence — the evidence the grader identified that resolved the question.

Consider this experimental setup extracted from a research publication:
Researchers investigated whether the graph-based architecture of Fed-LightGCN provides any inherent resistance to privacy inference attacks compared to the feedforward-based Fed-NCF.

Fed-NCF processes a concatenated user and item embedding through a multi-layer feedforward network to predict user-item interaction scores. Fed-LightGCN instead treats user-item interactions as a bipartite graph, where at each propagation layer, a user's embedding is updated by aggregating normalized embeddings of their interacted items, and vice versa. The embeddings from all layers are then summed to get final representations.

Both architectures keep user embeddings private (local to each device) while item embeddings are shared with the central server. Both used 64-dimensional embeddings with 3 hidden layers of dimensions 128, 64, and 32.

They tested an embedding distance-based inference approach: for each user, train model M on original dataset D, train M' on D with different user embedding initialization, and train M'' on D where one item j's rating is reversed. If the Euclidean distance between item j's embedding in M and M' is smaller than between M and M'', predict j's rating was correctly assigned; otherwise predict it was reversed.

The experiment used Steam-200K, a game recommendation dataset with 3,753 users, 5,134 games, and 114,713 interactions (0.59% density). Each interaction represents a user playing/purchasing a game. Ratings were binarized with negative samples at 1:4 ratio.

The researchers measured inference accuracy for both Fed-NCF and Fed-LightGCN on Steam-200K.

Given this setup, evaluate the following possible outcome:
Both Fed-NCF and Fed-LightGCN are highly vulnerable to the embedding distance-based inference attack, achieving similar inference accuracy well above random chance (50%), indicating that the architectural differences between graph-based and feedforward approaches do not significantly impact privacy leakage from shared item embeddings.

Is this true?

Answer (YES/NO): NO